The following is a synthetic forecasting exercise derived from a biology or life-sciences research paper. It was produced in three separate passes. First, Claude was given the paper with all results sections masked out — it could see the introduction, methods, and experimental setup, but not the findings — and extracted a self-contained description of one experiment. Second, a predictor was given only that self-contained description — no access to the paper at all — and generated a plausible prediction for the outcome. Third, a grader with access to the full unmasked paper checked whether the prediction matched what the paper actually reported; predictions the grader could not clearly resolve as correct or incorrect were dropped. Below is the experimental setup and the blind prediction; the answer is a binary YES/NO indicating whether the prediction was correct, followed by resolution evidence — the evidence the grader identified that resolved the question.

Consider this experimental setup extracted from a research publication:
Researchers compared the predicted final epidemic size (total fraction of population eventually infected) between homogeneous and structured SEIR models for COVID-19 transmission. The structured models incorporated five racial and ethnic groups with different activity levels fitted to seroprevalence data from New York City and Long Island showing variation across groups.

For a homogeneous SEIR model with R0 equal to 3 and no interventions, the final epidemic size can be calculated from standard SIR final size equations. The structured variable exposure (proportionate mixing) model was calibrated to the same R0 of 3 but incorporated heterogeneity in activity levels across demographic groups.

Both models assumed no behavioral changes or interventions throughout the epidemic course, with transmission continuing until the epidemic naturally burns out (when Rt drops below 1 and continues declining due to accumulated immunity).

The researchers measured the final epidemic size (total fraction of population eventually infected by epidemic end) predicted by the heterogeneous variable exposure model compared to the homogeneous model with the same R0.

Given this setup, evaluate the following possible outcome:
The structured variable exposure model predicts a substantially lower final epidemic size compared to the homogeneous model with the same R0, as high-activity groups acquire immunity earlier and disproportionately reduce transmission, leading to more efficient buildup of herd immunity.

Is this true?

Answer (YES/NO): YES